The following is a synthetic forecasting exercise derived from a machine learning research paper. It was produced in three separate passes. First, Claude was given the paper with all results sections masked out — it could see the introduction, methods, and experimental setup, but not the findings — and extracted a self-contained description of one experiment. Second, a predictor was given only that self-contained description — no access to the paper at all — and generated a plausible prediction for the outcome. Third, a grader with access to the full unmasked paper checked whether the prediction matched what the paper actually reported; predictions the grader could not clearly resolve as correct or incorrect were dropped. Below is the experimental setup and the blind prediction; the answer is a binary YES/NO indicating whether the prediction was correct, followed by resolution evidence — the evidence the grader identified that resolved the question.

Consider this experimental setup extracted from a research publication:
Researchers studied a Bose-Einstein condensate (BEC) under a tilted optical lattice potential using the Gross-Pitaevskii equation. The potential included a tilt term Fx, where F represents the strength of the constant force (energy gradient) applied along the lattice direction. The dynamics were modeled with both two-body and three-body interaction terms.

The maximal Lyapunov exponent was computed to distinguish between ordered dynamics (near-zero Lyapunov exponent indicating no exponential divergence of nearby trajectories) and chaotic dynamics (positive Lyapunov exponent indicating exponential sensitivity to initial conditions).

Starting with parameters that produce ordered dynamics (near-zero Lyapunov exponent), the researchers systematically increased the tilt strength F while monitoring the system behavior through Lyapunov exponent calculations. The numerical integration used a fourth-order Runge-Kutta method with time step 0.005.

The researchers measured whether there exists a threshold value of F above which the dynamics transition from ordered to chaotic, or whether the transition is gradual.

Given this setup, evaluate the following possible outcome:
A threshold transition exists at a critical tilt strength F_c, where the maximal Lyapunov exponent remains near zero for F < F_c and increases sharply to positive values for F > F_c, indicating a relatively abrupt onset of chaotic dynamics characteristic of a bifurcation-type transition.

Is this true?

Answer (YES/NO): NO